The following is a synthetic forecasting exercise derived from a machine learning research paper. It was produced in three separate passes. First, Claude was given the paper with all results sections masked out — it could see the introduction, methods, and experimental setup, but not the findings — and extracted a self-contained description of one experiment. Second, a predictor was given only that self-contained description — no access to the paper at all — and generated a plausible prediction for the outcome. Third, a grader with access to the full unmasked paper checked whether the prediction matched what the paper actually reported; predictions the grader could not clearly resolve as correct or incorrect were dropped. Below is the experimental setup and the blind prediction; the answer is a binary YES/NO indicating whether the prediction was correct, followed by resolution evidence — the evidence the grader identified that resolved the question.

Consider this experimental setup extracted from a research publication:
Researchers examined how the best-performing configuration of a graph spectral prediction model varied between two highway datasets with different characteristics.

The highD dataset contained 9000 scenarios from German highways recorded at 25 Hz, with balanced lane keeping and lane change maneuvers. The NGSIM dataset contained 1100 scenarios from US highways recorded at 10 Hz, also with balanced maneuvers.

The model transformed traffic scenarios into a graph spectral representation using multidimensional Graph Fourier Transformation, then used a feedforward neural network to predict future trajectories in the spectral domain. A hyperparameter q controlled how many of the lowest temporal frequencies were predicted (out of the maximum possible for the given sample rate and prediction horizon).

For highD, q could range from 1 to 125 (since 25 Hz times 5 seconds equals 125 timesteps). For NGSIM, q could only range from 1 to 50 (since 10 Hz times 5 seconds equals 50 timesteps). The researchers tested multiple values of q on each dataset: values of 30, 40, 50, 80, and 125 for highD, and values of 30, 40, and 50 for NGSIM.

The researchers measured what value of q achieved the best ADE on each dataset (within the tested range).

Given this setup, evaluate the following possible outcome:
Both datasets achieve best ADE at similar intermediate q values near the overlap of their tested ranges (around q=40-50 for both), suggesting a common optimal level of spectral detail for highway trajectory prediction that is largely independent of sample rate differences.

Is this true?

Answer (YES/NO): NO